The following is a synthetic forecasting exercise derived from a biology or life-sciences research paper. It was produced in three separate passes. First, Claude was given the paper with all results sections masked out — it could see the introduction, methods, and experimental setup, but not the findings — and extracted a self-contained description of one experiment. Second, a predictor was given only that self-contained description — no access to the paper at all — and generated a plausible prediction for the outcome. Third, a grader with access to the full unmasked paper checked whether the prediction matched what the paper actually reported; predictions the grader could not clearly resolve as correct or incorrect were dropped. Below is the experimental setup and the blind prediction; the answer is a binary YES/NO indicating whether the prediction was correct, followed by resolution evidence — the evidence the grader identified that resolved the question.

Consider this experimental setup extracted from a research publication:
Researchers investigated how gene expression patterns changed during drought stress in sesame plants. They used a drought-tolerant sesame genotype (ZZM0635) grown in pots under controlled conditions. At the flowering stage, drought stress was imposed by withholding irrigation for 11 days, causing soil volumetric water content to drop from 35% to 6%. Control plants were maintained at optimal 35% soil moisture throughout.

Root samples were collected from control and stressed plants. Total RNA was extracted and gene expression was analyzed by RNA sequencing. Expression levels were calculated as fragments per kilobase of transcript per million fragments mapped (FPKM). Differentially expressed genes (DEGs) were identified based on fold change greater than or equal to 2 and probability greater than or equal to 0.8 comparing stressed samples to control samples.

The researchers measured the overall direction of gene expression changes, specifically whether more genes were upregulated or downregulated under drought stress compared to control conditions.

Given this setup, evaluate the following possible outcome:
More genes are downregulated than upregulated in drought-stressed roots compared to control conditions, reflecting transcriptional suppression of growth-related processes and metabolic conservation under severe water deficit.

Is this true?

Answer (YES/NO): YES